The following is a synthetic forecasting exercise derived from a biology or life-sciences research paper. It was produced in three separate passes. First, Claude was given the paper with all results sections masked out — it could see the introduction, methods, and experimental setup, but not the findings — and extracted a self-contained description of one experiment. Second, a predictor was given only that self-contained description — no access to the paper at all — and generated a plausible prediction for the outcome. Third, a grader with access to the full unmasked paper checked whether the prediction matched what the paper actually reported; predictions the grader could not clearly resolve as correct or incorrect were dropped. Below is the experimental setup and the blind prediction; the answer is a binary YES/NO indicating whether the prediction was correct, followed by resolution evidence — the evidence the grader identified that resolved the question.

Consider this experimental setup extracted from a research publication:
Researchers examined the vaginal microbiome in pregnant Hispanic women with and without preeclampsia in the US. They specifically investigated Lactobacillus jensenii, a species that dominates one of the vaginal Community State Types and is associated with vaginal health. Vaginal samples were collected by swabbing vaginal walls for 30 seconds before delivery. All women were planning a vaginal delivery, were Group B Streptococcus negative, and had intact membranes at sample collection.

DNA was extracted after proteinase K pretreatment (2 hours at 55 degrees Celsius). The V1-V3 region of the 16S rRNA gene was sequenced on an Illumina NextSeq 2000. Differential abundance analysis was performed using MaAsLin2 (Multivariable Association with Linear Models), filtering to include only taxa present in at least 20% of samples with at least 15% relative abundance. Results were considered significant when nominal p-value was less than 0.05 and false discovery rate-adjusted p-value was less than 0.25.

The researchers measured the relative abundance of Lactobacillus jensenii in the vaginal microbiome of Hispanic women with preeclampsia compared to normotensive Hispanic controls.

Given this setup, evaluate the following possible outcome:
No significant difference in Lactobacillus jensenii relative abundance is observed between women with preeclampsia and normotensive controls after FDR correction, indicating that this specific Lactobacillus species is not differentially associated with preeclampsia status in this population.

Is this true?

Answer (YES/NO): YES